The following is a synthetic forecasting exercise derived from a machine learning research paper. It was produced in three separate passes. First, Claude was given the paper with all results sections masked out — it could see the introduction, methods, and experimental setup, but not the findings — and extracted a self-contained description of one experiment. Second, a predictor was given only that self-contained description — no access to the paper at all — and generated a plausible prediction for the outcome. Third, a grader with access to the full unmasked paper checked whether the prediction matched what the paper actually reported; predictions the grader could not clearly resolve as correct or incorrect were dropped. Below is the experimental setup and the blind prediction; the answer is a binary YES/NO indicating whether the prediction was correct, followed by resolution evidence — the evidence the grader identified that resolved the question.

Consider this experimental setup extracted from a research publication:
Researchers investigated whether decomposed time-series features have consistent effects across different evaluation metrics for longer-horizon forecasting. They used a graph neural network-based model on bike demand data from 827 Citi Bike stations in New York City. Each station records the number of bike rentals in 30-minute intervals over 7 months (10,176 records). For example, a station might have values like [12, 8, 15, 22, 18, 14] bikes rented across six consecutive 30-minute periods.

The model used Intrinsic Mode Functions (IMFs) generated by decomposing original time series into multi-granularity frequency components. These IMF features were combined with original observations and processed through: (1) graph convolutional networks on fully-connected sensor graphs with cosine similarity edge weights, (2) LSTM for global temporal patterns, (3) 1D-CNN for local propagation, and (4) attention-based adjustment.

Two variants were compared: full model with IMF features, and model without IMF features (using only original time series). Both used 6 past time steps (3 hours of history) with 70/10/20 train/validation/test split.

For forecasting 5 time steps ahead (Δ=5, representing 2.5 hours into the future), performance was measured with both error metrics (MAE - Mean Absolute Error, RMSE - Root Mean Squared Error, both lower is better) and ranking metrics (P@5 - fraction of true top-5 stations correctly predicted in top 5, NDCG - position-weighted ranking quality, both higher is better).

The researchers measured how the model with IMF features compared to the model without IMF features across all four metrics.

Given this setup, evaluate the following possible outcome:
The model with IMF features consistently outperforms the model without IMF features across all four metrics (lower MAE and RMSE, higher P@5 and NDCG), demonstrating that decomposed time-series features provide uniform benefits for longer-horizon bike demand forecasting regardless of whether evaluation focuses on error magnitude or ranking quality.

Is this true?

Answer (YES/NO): NO